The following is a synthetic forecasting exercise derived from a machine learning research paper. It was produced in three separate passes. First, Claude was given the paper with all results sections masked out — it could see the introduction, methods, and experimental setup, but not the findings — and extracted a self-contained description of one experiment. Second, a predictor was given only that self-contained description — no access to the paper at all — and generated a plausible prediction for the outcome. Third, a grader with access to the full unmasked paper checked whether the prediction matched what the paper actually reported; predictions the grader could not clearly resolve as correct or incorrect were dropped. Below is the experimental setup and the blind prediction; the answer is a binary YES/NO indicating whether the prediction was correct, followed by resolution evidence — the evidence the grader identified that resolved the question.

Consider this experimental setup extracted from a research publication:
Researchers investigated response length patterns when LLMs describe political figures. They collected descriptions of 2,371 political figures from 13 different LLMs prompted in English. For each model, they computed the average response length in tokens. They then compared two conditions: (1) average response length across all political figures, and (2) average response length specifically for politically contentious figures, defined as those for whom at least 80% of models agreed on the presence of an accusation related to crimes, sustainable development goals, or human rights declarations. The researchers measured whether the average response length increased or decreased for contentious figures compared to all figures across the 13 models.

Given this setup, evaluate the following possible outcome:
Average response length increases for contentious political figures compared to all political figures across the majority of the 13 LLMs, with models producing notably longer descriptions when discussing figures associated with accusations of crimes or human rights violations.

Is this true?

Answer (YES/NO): YES